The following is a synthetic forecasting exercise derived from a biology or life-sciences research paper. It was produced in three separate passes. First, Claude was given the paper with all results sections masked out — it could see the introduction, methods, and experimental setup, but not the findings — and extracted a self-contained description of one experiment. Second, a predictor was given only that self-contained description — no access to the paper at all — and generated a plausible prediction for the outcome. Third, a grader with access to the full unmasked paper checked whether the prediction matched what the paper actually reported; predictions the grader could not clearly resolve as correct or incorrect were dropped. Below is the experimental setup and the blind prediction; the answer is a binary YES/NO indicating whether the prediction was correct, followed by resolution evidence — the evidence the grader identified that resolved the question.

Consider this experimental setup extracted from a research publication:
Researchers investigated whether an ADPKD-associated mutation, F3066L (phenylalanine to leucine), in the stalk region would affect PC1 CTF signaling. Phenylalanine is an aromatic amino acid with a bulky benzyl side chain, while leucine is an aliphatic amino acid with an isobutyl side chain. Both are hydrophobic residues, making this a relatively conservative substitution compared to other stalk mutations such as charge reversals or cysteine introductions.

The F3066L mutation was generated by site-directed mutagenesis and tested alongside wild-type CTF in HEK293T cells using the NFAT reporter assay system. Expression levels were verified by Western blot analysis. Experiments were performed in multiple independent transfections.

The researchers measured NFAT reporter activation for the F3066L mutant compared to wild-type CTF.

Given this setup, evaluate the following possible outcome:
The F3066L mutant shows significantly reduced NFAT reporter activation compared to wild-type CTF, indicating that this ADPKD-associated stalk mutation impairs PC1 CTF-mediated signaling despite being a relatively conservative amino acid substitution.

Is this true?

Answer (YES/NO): NO